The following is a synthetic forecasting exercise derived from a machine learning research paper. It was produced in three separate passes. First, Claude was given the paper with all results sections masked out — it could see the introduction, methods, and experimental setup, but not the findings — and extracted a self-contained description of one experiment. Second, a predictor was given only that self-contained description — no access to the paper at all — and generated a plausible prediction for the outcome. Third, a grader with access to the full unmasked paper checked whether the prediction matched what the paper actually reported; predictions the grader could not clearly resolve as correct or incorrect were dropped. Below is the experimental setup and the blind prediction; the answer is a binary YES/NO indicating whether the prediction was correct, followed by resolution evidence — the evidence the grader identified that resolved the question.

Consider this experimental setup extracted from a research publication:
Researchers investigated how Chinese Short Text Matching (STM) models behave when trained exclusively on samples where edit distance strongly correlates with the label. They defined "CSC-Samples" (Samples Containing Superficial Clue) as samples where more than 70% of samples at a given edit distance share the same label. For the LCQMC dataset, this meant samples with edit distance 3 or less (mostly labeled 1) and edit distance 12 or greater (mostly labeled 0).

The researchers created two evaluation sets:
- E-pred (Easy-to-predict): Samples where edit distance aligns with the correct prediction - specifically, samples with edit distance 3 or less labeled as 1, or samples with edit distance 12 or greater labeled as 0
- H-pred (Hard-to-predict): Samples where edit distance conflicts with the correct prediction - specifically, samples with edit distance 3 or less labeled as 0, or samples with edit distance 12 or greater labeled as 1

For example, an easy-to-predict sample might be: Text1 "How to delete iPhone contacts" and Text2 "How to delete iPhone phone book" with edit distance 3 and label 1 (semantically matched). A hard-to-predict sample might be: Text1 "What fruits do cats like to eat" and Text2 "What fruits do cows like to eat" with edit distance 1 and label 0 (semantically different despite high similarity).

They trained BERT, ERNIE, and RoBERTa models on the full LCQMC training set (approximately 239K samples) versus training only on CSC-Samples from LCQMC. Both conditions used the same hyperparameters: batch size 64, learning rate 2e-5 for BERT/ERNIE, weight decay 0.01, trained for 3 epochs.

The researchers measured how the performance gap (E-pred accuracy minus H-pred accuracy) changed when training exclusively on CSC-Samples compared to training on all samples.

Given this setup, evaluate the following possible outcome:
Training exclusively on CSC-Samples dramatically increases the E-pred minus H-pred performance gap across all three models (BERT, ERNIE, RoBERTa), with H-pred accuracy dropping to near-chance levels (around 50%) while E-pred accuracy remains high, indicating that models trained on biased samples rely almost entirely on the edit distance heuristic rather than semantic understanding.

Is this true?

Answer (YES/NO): NO